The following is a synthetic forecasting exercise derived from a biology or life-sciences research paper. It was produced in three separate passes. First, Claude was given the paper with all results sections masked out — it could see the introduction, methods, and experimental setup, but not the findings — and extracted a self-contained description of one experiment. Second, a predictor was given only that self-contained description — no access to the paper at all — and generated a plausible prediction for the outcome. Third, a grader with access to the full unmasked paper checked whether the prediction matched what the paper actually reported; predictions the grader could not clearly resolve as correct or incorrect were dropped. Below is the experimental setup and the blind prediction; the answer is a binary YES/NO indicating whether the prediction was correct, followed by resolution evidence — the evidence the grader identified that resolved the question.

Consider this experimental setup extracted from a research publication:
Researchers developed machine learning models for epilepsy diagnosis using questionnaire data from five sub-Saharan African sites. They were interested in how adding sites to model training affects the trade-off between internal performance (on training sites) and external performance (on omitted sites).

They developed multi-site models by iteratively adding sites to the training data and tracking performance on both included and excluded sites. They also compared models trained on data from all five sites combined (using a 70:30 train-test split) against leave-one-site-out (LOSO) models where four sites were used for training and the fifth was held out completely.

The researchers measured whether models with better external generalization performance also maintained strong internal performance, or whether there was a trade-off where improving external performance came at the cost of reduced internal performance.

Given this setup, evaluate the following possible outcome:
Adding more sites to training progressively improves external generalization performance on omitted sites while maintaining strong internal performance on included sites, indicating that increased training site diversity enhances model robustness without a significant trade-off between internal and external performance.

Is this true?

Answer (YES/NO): NO